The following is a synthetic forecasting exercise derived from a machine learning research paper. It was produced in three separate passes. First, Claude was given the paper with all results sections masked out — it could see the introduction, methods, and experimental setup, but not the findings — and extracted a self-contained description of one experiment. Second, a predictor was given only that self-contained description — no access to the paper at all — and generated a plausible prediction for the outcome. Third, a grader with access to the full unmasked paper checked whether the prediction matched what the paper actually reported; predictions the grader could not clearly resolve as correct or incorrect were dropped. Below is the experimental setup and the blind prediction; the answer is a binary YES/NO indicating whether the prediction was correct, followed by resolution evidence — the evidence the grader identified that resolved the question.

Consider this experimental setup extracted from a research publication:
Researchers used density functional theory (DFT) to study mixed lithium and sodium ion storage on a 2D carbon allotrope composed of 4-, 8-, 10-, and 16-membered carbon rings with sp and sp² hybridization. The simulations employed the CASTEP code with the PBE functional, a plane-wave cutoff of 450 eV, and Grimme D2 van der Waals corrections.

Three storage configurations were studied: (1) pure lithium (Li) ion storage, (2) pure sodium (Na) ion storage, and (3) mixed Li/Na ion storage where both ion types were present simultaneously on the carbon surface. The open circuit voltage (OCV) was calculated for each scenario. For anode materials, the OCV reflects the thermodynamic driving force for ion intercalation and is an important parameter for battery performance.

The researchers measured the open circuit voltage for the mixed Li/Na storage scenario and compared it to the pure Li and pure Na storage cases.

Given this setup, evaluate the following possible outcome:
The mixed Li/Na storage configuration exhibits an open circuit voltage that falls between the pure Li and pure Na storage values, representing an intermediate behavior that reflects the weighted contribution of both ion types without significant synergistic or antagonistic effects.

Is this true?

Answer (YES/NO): NO